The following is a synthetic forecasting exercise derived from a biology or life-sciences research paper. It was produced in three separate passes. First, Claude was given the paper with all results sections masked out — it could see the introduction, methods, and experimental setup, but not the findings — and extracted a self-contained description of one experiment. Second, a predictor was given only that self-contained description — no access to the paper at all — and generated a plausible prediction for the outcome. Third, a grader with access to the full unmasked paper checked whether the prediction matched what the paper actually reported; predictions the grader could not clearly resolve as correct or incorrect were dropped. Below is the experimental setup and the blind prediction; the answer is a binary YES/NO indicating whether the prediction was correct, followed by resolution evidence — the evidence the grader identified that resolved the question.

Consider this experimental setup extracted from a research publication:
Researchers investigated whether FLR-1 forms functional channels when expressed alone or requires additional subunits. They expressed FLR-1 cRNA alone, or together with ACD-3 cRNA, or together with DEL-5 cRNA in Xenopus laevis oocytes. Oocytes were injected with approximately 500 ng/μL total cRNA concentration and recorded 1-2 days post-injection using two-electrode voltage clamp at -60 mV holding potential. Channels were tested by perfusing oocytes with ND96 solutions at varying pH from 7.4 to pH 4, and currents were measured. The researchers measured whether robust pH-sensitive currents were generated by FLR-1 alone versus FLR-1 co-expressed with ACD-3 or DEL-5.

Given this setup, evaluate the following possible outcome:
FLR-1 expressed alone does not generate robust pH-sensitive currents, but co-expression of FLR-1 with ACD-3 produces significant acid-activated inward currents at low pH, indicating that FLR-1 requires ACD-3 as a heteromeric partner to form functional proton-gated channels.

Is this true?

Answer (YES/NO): NO